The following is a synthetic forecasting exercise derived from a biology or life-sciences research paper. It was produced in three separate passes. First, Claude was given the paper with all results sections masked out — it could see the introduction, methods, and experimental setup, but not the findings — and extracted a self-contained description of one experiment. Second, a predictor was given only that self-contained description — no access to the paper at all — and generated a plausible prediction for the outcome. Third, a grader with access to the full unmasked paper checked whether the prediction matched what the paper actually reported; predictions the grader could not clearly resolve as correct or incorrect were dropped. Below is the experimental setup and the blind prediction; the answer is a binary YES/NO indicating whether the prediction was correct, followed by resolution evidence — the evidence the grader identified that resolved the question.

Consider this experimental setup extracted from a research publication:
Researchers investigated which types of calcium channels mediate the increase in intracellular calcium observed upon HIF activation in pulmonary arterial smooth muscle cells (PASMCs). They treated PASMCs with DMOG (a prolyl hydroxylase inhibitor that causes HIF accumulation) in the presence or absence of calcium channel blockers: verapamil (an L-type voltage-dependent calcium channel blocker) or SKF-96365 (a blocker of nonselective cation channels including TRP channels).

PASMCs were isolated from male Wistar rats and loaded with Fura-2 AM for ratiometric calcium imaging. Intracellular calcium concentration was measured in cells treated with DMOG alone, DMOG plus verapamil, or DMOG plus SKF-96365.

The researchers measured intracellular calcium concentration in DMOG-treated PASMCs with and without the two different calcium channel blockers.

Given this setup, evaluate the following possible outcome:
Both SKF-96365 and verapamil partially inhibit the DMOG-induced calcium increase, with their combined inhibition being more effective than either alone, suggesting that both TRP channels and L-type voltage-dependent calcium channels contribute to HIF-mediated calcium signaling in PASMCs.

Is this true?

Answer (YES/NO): NO